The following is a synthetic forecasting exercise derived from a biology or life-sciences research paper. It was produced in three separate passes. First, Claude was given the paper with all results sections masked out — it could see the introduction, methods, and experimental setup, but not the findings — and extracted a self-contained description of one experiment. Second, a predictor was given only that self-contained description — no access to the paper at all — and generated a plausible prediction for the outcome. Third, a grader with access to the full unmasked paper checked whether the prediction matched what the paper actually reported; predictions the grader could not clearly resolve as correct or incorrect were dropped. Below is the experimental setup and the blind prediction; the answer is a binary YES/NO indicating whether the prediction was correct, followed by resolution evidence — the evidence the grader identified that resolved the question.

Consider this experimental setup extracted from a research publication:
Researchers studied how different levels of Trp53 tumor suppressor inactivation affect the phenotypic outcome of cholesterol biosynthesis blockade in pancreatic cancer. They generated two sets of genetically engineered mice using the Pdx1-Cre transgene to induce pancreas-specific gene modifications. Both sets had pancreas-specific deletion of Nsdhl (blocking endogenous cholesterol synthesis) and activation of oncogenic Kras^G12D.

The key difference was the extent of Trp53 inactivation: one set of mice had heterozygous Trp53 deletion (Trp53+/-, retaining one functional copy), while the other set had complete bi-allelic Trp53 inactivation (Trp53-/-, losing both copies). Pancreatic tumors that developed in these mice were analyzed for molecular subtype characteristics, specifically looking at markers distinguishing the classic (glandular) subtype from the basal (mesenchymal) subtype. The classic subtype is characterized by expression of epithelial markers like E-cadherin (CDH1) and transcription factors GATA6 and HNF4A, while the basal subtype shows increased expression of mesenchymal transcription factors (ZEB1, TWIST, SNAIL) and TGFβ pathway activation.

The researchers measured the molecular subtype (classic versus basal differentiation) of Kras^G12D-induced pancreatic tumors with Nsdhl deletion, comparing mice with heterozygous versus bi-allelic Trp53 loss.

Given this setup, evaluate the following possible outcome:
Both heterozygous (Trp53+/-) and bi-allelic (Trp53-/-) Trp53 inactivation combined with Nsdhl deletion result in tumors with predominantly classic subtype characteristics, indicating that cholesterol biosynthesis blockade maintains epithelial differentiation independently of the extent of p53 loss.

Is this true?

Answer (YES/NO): NO